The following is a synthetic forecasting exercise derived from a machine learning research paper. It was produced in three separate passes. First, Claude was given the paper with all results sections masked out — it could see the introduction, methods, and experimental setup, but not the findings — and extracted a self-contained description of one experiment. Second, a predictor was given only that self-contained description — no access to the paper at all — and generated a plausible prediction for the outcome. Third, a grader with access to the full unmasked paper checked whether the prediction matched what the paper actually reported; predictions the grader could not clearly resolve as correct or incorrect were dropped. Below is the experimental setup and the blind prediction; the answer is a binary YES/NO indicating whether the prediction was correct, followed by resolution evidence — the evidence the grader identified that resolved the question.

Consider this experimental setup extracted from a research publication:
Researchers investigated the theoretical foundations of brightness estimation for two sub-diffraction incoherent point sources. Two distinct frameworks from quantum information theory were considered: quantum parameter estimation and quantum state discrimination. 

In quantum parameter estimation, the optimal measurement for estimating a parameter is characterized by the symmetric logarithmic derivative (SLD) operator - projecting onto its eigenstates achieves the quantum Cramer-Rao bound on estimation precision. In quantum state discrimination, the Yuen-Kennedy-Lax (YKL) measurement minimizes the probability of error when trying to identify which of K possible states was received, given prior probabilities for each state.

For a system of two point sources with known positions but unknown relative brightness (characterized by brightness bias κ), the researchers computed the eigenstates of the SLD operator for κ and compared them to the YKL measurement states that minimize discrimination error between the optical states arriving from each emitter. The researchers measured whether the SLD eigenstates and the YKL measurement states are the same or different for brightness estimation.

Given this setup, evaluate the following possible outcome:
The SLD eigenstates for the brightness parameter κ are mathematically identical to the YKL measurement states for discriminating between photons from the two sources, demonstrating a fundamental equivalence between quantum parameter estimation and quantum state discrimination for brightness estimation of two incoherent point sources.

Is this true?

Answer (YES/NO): YES